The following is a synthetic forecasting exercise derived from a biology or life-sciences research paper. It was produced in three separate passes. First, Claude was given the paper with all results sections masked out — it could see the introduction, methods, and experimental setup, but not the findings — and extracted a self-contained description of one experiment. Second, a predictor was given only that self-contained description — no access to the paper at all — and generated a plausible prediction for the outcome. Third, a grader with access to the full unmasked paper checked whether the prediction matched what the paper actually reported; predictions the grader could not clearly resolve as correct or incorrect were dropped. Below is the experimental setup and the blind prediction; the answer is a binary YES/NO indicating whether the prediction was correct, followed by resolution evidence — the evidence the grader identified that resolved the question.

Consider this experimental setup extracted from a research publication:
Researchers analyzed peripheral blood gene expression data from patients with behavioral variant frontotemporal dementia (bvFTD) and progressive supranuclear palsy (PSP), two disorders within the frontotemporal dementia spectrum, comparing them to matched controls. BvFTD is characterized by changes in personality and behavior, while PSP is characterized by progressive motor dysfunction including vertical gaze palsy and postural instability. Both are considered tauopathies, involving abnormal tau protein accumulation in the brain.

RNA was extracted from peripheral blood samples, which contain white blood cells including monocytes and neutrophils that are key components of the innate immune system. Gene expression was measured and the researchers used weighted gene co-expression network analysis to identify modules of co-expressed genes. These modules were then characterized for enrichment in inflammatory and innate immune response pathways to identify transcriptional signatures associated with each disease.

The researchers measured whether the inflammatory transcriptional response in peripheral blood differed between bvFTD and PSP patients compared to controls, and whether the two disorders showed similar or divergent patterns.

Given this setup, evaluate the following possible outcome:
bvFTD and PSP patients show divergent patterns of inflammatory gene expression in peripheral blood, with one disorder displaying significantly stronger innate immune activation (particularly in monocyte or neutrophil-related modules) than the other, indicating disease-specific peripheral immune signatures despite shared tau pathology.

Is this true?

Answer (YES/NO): YES